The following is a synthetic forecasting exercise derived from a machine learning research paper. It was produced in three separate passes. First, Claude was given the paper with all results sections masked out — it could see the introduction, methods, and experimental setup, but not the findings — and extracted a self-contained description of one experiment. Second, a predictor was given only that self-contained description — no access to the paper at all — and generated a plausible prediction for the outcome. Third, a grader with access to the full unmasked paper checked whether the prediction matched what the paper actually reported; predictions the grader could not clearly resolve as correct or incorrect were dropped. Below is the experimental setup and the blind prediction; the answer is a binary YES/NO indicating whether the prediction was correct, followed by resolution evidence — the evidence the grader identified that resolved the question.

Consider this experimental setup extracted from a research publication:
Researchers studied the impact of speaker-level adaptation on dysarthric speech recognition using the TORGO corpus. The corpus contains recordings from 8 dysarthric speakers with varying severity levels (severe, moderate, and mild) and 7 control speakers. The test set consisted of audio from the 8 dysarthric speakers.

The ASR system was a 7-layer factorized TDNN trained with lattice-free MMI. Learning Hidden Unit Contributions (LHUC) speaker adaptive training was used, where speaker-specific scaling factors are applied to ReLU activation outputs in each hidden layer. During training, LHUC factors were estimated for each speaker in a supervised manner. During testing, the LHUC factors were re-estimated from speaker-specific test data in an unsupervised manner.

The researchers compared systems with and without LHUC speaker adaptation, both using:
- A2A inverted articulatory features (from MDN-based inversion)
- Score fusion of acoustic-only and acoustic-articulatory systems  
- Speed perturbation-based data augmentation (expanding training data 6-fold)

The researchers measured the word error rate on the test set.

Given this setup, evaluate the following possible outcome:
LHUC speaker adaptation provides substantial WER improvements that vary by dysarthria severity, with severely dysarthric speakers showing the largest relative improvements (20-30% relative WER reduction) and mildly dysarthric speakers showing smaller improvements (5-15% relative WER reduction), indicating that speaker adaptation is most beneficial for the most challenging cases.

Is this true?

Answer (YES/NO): NO